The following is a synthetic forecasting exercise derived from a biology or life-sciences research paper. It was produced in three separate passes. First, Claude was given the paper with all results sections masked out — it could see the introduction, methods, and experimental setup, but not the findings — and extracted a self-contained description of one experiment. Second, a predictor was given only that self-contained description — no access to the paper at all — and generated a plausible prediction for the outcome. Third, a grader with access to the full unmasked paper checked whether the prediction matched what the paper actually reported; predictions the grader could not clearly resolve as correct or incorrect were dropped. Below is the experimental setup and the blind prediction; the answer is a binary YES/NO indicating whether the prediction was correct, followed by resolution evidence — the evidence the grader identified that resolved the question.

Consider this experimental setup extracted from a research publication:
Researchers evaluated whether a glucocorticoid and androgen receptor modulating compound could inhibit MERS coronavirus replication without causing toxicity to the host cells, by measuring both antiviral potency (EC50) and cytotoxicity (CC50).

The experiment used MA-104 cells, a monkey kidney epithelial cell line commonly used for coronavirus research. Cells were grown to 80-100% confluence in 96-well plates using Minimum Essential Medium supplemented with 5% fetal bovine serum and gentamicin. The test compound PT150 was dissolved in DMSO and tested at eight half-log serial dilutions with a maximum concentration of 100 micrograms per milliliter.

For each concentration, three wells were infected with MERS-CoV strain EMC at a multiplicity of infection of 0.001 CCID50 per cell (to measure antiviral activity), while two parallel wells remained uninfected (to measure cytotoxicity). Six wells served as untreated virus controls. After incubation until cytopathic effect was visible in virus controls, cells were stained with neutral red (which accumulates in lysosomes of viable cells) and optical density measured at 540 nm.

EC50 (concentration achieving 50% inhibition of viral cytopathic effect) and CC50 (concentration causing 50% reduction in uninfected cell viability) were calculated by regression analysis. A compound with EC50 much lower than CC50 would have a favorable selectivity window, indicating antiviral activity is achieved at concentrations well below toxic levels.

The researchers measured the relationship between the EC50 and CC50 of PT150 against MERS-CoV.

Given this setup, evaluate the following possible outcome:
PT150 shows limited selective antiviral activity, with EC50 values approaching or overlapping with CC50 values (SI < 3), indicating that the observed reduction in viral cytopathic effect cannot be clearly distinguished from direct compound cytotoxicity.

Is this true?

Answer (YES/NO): YES